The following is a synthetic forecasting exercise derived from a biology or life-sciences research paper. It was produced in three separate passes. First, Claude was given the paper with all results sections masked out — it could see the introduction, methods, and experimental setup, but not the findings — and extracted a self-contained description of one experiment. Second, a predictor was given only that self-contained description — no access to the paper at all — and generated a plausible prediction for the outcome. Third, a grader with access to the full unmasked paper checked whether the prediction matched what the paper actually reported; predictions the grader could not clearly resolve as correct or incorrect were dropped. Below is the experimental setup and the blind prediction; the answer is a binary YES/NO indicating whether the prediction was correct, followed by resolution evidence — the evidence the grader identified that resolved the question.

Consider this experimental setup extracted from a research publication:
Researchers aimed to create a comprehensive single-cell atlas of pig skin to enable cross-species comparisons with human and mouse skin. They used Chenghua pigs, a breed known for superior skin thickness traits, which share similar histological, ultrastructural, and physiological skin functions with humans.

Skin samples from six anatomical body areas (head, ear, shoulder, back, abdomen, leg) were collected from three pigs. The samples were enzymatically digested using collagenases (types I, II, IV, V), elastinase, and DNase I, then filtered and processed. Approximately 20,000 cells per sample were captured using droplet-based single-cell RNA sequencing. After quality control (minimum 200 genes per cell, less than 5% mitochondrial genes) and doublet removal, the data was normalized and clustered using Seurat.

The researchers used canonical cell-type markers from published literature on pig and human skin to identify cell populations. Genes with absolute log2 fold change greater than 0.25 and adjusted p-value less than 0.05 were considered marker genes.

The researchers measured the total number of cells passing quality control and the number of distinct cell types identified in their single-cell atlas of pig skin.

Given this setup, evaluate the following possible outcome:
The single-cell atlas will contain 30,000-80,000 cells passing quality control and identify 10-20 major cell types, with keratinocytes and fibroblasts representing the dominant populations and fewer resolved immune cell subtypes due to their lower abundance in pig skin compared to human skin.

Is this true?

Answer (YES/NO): NO